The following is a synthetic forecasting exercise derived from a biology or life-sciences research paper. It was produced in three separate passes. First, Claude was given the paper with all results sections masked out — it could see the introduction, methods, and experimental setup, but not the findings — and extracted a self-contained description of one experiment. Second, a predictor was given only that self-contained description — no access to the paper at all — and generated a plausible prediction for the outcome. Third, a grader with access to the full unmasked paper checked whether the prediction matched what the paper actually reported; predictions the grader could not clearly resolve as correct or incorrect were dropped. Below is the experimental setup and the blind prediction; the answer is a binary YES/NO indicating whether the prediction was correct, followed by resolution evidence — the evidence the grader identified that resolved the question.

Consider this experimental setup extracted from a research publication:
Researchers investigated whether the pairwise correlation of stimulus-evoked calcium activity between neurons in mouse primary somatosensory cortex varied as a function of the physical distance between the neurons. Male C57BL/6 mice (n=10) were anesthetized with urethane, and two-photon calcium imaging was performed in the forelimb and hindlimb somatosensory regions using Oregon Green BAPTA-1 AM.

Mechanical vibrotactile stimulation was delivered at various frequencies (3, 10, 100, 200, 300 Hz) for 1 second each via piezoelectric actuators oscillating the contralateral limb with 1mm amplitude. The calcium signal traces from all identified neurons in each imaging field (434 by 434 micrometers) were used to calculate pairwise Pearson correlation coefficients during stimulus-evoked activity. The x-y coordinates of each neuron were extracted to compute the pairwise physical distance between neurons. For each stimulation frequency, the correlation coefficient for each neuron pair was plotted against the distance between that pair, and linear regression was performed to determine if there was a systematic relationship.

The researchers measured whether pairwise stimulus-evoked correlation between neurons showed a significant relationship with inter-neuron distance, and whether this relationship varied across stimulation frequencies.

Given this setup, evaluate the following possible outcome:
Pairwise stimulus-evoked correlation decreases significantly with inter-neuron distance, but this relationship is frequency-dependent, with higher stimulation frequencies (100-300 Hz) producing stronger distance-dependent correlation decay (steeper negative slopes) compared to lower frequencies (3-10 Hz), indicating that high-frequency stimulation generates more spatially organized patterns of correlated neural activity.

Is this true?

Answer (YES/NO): NO